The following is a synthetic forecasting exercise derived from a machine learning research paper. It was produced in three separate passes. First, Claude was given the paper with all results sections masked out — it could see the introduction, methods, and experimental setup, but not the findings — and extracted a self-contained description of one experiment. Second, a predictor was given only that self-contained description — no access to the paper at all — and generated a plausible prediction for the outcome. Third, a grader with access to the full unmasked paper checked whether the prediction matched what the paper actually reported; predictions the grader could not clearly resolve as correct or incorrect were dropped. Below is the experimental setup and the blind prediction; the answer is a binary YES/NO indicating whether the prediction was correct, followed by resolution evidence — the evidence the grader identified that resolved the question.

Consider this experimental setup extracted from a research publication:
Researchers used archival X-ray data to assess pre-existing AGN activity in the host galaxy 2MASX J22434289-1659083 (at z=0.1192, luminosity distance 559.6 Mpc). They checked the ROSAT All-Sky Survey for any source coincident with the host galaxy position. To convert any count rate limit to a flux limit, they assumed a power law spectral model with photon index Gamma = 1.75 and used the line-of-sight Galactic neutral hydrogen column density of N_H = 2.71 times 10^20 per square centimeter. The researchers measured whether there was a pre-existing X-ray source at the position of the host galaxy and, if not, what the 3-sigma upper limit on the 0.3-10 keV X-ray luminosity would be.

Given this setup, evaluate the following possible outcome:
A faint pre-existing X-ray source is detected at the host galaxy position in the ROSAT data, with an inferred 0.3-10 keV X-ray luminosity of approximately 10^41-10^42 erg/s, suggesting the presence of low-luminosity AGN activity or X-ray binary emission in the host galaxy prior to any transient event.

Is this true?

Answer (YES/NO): NO